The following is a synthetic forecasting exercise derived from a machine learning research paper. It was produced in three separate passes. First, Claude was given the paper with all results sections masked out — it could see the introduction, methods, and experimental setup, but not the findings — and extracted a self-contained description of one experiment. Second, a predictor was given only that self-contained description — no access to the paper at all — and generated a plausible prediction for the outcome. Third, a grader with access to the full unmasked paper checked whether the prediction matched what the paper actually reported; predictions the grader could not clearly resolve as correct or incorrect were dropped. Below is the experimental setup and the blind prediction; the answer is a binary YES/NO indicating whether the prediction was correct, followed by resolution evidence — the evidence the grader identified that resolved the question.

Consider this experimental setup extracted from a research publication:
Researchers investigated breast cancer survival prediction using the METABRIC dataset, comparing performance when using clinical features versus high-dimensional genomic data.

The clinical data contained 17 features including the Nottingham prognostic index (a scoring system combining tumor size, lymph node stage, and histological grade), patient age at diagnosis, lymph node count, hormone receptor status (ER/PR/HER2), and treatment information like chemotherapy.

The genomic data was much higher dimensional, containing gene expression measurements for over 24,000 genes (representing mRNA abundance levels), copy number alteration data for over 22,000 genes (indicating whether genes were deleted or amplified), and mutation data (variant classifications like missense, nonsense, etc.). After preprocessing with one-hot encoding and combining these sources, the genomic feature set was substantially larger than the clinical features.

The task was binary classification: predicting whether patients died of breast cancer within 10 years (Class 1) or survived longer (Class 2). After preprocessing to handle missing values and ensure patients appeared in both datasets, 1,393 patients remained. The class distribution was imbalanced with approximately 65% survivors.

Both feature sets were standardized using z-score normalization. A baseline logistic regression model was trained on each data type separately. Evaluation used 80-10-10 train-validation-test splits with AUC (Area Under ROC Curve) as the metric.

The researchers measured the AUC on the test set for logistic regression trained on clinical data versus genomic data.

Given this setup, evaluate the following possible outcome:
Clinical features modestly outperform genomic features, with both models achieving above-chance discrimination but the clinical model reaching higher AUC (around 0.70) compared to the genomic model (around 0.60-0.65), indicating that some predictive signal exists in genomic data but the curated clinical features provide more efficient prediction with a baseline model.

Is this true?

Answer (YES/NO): NO